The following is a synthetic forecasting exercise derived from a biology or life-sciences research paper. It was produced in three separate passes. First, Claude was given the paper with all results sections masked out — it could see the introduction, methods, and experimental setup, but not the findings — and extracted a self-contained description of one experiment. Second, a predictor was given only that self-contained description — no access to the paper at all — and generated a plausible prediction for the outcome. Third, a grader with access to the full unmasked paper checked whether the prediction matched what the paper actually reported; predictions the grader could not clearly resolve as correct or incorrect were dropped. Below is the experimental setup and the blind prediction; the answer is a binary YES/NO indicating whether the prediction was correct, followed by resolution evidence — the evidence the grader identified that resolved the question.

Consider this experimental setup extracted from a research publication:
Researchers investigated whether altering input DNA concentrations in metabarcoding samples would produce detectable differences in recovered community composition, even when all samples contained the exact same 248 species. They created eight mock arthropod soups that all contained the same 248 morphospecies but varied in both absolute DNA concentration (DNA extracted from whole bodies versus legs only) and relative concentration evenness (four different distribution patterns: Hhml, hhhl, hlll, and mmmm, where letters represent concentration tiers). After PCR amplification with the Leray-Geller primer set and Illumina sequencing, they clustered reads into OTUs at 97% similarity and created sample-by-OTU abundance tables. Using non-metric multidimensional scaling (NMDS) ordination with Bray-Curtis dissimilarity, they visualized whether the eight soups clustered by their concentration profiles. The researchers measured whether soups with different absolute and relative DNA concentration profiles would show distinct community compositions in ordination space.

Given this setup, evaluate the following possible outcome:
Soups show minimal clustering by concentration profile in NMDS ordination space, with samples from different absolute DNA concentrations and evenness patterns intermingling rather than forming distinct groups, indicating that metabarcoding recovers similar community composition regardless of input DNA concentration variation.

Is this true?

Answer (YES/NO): NO